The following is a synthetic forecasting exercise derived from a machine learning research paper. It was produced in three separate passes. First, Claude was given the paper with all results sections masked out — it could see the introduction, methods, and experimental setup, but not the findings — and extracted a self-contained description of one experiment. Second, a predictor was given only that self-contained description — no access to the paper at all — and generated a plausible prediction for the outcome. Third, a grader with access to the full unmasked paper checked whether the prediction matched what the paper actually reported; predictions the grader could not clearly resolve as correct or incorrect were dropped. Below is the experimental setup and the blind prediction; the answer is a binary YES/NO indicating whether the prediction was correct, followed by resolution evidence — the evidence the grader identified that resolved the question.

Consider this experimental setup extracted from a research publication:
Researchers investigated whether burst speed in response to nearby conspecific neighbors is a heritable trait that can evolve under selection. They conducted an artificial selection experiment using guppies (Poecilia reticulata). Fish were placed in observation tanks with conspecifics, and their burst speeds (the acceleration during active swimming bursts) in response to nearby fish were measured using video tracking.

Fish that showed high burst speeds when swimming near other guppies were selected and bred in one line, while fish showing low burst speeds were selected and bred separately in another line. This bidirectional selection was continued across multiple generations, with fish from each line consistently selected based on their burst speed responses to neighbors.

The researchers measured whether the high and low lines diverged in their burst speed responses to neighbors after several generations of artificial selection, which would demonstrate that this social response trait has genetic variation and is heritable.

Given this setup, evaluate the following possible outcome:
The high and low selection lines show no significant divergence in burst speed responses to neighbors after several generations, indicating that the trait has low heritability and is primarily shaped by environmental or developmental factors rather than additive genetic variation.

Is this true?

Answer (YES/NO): NO